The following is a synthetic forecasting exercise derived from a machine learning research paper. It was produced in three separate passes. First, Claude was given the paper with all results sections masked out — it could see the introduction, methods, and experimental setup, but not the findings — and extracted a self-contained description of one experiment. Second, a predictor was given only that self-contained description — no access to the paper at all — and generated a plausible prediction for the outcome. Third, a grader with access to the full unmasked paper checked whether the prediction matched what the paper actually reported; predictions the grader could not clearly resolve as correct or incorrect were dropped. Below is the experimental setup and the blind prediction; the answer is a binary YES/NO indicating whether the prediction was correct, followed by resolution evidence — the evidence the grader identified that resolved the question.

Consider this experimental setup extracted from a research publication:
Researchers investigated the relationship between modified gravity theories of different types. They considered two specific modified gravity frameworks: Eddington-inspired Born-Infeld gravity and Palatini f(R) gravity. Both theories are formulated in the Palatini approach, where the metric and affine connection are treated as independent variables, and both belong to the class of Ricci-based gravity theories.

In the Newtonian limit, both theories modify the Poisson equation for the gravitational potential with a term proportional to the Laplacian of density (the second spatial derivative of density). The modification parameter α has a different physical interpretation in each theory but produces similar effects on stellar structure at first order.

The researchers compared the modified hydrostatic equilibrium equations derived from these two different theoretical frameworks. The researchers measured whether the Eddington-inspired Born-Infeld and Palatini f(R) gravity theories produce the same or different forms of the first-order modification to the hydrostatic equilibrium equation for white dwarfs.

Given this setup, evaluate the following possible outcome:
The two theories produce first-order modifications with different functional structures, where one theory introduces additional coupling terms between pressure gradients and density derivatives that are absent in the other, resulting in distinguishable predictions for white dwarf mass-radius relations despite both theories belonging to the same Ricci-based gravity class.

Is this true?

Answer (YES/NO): NO